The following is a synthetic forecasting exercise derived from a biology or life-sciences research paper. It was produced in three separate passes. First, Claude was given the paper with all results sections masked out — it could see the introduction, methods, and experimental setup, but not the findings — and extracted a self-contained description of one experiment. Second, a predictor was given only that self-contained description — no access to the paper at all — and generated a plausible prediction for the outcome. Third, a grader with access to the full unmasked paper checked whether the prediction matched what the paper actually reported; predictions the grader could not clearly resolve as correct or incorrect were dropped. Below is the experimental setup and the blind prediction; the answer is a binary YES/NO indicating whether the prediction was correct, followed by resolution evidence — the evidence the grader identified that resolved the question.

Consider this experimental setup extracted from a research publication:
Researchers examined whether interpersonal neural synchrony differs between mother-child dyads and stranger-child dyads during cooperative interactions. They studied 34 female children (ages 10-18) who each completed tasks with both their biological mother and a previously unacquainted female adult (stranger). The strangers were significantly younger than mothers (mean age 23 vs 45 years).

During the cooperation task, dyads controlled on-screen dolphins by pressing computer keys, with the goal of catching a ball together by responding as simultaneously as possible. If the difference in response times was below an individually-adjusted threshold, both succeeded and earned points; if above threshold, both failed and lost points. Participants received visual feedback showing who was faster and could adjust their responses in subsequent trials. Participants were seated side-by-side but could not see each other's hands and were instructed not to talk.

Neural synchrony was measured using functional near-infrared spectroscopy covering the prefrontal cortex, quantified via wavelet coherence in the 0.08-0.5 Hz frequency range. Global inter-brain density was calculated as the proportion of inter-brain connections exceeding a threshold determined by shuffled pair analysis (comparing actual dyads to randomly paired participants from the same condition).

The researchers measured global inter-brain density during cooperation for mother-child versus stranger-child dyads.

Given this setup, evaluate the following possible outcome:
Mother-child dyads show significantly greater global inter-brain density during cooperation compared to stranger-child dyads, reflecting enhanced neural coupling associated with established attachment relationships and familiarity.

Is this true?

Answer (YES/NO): YES